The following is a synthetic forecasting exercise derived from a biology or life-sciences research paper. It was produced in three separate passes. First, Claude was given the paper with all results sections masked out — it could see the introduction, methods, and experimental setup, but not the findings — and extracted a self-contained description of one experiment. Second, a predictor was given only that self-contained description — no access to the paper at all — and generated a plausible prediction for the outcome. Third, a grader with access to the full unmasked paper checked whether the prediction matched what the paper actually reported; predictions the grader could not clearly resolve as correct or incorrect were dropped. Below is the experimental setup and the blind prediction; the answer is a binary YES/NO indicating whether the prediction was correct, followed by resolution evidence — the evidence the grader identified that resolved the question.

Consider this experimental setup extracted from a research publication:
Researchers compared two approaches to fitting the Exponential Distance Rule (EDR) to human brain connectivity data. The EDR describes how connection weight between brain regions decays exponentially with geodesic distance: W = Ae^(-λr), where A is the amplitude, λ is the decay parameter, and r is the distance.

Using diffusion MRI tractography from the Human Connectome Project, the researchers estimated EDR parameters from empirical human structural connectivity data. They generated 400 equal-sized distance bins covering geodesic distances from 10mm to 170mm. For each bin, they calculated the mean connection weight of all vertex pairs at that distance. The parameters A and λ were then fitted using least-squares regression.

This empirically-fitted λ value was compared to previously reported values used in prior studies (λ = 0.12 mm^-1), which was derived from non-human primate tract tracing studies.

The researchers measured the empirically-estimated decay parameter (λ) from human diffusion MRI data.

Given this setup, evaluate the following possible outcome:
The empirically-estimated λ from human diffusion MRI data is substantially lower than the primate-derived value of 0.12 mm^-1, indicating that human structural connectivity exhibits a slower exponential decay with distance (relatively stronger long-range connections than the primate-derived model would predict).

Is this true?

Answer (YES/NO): NO